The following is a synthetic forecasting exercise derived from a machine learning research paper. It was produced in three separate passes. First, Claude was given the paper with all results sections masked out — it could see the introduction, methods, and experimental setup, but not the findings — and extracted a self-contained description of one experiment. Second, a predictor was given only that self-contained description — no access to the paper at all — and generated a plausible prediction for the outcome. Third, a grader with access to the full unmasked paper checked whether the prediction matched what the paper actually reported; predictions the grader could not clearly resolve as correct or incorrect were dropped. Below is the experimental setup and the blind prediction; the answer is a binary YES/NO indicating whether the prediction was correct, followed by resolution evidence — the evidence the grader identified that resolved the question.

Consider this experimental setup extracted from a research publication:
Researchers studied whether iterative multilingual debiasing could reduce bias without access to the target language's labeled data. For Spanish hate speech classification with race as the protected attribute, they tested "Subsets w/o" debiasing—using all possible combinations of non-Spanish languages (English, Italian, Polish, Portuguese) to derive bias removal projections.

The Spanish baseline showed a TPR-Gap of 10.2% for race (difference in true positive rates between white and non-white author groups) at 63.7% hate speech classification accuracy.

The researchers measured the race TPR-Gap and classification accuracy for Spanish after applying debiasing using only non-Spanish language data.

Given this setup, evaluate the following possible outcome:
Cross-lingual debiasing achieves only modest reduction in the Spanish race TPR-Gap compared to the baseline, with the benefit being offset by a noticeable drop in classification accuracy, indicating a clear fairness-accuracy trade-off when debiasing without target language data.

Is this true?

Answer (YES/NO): NO